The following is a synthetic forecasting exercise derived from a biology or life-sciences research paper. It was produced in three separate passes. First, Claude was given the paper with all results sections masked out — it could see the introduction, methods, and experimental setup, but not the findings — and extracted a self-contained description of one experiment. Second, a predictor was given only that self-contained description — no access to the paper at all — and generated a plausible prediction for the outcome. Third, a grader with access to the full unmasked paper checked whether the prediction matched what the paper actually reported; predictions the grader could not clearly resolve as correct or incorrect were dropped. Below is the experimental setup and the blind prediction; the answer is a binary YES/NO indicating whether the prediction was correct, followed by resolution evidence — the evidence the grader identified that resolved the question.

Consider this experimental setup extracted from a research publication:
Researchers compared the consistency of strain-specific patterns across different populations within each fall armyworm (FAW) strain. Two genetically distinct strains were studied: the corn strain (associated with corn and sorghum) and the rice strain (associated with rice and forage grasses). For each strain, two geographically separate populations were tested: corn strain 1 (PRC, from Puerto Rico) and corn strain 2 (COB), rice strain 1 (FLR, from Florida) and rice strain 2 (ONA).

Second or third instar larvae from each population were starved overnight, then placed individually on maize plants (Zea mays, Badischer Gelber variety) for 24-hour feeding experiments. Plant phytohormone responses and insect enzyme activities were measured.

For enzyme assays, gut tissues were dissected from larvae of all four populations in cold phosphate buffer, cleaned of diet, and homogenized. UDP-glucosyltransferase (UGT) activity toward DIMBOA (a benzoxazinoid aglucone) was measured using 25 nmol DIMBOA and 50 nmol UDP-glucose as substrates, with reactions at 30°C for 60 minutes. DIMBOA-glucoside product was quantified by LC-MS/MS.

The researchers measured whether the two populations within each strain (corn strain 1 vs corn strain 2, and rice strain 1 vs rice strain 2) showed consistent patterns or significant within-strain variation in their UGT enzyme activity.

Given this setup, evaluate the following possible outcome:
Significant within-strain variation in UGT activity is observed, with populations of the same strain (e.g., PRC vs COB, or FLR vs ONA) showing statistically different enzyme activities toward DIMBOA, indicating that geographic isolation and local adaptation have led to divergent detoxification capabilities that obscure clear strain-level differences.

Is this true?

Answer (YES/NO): NO